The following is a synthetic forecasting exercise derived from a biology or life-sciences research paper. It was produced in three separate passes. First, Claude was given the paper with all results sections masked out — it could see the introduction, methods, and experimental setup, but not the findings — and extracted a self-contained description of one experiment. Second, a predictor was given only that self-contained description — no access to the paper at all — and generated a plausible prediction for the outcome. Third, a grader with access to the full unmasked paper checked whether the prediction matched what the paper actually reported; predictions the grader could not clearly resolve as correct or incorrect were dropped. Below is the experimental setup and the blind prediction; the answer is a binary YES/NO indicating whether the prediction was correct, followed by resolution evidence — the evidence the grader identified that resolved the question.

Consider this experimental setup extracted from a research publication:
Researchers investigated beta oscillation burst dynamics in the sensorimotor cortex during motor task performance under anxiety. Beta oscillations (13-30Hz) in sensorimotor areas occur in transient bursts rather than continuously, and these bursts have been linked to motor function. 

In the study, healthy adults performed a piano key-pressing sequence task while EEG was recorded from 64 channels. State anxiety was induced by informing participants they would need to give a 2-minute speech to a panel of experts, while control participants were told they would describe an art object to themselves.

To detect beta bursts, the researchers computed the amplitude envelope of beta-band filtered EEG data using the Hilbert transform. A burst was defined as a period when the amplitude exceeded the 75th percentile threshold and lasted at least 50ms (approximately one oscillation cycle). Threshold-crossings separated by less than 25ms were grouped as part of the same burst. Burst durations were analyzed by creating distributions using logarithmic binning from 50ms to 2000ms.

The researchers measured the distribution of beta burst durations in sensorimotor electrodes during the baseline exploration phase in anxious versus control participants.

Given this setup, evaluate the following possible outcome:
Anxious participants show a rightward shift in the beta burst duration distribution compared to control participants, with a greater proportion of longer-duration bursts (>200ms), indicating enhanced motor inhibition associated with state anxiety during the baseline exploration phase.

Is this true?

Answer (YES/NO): YES